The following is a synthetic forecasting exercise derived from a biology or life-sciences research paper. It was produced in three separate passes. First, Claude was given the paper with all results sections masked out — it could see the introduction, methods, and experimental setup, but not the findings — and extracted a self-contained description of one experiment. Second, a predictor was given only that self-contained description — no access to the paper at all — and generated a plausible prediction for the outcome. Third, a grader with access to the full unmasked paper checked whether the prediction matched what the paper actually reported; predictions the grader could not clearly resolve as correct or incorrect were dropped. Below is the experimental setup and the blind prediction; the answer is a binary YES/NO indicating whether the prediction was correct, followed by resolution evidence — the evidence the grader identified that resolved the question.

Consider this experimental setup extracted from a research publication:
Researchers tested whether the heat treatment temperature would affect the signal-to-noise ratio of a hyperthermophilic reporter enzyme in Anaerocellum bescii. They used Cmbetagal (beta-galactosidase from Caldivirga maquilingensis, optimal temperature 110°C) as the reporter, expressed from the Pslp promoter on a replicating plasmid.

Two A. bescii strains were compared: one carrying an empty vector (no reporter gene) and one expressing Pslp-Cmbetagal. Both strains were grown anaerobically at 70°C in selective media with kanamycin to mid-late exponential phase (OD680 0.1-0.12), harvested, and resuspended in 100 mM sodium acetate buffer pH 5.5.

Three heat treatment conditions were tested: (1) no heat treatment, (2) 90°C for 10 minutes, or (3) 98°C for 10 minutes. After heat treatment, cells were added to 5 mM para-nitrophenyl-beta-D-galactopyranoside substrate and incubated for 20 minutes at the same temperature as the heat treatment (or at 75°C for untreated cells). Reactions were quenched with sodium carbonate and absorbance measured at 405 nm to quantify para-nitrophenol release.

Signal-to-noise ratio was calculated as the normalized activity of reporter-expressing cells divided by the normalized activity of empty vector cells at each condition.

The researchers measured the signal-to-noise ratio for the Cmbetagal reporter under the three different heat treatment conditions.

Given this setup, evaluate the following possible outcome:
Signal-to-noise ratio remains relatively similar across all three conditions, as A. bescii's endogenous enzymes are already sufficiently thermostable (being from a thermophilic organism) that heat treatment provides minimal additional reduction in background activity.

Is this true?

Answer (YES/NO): NO